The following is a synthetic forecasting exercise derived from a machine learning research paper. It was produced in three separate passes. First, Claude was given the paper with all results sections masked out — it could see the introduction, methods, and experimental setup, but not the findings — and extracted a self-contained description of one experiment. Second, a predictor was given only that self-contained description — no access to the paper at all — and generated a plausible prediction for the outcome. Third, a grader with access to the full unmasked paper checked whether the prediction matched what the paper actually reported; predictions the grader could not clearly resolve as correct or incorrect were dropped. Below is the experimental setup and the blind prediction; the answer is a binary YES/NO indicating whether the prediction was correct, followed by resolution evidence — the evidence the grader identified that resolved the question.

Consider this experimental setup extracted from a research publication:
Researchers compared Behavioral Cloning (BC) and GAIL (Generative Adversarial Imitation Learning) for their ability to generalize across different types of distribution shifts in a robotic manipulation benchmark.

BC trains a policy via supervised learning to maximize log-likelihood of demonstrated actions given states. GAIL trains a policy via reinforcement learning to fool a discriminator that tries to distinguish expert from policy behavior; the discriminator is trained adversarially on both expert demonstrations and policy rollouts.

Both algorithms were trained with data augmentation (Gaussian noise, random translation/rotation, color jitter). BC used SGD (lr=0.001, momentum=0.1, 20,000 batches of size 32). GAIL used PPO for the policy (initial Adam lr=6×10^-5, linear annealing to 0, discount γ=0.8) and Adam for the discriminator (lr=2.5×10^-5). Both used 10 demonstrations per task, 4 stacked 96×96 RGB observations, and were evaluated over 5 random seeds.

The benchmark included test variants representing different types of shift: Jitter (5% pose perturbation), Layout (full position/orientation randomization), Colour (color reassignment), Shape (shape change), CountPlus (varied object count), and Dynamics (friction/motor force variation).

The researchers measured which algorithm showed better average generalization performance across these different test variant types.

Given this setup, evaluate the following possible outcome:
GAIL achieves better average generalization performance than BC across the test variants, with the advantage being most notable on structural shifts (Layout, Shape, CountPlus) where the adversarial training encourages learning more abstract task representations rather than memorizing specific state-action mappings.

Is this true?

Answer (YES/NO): NO